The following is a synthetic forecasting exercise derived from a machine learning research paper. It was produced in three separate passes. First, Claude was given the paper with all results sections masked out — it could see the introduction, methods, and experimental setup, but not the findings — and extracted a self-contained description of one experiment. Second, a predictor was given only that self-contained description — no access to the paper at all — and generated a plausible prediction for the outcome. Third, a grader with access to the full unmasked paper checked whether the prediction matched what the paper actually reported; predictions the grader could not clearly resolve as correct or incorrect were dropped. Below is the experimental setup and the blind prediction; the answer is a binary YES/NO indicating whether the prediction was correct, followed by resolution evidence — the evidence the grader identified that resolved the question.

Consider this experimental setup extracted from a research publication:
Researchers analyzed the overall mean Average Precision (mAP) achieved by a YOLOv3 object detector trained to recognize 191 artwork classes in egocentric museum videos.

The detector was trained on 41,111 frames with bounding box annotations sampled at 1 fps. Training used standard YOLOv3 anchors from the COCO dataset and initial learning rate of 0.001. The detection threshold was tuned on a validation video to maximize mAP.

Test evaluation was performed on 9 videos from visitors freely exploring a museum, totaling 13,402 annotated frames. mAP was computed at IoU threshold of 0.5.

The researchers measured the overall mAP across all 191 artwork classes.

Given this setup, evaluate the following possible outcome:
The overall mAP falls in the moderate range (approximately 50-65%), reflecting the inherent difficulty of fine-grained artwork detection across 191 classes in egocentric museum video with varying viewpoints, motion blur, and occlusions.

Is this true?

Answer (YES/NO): NO